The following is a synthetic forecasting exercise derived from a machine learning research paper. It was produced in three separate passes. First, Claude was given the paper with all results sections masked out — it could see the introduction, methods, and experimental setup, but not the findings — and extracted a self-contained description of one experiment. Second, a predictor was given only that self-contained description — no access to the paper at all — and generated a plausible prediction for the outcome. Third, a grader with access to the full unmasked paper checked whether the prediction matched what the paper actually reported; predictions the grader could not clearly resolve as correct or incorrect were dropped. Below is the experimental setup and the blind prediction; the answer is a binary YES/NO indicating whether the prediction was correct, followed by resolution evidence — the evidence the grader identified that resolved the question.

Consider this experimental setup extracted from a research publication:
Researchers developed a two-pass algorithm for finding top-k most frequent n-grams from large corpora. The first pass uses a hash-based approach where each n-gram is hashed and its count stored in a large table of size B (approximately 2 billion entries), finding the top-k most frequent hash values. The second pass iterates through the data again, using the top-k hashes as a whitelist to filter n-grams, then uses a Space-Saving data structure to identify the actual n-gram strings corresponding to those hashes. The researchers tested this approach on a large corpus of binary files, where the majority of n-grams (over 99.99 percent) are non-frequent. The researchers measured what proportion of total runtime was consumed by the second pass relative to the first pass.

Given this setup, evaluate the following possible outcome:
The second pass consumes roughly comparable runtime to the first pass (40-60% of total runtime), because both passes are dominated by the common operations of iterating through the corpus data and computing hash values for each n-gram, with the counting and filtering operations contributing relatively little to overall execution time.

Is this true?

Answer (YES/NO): NO